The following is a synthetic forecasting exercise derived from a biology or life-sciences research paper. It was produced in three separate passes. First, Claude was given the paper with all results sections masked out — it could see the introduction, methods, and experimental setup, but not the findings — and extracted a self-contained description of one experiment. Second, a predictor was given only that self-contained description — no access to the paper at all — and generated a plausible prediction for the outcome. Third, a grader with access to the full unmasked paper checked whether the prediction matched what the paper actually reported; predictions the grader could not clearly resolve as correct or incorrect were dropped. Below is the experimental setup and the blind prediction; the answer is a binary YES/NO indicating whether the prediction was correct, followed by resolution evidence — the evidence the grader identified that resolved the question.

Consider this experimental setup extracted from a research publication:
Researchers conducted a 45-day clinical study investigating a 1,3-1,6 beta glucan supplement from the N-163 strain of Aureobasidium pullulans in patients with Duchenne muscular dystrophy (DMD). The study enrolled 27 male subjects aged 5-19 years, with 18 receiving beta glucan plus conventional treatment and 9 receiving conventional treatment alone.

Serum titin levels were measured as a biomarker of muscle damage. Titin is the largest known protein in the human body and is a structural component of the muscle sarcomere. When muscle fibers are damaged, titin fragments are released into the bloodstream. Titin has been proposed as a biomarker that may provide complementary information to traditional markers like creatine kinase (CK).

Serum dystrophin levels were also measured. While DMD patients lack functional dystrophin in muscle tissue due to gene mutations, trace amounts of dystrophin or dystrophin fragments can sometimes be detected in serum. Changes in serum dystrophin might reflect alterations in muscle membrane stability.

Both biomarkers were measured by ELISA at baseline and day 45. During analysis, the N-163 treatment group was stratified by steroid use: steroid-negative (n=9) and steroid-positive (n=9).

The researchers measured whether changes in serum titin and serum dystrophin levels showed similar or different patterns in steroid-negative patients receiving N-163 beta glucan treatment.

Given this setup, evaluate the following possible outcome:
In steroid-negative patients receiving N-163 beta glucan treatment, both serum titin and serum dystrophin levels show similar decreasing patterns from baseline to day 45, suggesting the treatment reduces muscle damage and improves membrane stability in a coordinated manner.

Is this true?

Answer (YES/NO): NO